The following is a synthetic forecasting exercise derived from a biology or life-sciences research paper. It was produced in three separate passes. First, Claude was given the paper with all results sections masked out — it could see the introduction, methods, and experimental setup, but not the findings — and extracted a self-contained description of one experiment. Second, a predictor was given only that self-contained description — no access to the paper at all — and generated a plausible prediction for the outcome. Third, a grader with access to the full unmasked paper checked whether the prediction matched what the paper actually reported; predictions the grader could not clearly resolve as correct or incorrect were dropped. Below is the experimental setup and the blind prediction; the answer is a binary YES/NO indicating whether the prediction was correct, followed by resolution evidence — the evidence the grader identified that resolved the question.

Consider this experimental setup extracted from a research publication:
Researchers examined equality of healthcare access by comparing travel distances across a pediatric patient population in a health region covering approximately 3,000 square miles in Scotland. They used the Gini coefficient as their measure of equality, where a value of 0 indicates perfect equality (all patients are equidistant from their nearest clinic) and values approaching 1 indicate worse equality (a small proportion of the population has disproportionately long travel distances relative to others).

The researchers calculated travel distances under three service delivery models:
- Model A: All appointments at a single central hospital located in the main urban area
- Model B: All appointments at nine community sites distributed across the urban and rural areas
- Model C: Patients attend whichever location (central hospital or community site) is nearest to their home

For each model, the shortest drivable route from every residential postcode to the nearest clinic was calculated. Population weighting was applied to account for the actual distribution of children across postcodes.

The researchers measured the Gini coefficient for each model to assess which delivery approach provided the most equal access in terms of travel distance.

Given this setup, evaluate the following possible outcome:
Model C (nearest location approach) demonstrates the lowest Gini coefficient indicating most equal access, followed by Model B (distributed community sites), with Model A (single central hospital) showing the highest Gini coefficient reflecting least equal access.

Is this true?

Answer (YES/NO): NO